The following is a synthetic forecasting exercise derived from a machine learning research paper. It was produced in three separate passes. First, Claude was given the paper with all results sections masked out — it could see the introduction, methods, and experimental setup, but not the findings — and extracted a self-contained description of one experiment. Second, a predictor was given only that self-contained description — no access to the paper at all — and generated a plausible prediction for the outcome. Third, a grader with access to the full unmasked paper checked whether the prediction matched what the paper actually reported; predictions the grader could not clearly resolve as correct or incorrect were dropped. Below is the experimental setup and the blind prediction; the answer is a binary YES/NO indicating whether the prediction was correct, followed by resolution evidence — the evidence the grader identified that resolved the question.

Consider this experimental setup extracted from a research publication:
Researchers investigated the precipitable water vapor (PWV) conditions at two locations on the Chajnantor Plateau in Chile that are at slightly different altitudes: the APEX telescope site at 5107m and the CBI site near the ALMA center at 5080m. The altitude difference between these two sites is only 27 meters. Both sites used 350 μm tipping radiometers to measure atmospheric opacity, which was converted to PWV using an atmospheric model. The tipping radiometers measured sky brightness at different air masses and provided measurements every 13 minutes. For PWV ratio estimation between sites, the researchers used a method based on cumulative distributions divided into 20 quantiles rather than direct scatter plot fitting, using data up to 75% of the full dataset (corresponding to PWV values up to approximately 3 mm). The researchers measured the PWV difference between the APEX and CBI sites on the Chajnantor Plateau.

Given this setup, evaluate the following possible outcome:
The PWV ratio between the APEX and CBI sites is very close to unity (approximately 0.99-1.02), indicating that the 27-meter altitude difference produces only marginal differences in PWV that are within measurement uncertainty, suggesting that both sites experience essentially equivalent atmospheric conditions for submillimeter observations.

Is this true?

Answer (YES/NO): NO